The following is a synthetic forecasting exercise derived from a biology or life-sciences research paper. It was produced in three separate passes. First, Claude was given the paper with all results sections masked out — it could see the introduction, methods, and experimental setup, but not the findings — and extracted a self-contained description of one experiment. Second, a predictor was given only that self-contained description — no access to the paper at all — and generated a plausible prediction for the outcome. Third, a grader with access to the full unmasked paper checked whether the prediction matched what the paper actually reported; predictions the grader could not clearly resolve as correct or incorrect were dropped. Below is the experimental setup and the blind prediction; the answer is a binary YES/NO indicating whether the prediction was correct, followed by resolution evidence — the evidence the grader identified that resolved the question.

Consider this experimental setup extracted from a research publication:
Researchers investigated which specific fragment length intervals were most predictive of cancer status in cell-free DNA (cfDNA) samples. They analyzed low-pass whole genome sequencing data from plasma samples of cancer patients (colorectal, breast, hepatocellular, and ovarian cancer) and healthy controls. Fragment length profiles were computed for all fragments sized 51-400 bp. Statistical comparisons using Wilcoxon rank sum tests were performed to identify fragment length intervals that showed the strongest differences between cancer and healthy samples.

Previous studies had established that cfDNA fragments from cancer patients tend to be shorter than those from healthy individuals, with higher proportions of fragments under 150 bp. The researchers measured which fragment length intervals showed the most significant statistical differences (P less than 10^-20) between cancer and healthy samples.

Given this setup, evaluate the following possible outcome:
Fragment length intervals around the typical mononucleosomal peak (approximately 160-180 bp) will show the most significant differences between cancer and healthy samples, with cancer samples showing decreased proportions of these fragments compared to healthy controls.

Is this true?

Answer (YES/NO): NO